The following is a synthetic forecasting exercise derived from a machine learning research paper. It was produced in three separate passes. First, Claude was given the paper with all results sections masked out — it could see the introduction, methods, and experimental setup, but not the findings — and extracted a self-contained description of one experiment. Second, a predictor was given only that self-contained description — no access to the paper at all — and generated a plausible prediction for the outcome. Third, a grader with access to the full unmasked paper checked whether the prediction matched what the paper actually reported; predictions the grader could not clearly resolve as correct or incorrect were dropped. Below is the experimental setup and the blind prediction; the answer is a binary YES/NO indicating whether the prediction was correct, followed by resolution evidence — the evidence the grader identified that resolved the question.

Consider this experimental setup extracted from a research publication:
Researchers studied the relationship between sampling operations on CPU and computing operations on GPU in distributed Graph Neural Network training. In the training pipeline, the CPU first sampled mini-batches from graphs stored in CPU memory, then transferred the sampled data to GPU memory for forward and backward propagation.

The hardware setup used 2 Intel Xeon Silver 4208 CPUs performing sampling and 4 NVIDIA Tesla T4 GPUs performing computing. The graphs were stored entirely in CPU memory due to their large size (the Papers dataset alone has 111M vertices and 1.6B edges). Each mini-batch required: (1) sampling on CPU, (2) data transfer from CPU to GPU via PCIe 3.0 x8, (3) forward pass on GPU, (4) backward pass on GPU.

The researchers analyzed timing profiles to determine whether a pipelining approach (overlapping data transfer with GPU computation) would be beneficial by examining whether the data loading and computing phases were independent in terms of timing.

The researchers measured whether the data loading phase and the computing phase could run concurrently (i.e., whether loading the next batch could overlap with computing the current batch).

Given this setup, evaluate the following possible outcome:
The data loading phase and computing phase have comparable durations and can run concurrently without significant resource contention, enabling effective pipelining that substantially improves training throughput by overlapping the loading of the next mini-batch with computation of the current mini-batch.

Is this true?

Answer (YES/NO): NO